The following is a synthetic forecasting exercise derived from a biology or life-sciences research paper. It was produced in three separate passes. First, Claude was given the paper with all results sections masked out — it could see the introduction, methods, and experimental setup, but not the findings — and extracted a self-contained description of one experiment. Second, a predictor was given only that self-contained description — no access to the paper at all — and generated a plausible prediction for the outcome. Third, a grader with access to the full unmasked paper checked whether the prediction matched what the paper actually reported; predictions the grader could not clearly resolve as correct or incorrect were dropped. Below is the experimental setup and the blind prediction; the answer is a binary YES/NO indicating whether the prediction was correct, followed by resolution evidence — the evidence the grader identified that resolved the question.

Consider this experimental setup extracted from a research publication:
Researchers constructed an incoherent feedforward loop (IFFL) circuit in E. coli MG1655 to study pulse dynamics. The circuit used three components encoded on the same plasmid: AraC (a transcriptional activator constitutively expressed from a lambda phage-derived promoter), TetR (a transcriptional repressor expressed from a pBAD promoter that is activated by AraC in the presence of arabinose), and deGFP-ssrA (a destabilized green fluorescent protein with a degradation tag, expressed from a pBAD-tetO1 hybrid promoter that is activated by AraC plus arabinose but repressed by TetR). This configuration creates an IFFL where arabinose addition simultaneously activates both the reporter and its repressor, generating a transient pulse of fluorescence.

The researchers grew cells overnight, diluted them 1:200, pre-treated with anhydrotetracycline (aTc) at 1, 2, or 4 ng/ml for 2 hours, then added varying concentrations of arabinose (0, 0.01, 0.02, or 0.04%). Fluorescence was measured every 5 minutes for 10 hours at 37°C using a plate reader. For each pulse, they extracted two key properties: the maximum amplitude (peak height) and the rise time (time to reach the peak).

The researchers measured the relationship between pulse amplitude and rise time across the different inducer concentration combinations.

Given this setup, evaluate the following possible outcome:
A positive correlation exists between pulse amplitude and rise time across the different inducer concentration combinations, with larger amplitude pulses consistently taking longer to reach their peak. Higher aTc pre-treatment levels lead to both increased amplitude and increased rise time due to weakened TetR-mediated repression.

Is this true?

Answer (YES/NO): YES